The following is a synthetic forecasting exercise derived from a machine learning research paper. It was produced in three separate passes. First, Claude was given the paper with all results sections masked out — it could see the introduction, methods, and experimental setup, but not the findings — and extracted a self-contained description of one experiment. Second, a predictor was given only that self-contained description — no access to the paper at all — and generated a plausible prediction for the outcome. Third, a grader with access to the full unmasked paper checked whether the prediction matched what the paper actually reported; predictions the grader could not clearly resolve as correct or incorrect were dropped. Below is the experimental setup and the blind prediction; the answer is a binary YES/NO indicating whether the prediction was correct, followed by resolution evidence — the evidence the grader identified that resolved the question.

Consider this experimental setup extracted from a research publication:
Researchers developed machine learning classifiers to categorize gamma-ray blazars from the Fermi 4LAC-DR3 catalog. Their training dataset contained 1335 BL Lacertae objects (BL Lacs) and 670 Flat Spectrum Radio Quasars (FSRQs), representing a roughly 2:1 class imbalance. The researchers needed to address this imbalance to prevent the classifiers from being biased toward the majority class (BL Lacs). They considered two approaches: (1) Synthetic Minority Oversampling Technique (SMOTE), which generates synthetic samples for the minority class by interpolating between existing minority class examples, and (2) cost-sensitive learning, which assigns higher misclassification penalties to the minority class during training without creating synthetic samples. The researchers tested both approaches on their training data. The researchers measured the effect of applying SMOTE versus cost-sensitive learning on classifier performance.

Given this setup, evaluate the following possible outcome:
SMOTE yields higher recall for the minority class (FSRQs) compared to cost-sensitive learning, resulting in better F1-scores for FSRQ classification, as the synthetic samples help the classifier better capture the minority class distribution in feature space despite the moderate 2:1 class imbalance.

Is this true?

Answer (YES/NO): NO